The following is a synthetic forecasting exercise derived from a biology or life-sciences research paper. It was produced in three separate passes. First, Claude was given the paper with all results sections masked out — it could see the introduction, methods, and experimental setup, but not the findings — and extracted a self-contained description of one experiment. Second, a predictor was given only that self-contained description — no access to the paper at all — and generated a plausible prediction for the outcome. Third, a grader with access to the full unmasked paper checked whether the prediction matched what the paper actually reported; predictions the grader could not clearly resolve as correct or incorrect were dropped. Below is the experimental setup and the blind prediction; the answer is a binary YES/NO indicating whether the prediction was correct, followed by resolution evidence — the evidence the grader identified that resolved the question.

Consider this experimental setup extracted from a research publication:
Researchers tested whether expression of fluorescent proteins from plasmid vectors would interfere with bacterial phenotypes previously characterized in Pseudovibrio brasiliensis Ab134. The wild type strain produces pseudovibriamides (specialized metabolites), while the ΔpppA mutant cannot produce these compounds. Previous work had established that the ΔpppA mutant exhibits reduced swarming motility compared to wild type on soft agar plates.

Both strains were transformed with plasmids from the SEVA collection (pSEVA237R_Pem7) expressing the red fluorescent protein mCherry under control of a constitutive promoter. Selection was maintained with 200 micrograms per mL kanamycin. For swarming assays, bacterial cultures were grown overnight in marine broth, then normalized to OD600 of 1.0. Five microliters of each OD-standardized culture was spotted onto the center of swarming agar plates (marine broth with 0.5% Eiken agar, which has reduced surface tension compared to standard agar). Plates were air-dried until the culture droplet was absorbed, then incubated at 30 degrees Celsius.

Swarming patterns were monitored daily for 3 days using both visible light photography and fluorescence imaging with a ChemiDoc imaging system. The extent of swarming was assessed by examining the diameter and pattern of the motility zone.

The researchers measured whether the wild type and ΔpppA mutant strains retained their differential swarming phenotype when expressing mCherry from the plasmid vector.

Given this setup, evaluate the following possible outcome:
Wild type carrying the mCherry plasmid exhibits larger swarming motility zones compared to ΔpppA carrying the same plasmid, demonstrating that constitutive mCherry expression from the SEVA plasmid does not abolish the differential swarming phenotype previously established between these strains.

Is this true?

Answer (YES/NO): YES